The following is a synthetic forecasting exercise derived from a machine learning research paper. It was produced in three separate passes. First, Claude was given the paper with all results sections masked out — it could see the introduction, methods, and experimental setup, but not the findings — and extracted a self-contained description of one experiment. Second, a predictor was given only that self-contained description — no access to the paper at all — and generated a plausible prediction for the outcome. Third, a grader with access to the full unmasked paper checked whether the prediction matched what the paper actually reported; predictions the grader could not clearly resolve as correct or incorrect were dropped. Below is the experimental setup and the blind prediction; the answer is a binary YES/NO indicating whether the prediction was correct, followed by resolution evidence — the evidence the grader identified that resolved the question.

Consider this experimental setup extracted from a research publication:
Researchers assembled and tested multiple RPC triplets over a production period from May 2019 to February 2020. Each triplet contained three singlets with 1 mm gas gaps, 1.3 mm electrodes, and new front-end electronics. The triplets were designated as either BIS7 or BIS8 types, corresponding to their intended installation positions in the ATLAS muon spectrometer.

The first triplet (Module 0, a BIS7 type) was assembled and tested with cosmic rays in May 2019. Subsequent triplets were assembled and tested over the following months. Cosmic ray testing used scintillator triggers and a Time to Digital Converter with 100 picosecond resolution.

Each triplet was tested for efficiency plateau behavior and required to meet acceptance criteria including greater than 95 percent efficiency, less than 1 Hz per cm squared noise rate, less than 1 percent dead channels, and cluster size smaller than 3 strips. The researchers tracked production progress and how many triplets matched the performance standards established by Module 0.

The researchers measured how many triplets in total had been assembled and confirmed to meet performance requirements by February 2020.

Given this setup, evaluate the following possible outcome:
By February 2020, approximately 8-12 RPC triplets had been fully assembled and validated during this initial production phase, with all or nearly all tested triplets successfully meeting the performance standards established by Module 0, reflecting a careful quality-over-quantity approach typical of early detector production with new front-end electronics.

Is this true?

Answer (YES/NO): NO